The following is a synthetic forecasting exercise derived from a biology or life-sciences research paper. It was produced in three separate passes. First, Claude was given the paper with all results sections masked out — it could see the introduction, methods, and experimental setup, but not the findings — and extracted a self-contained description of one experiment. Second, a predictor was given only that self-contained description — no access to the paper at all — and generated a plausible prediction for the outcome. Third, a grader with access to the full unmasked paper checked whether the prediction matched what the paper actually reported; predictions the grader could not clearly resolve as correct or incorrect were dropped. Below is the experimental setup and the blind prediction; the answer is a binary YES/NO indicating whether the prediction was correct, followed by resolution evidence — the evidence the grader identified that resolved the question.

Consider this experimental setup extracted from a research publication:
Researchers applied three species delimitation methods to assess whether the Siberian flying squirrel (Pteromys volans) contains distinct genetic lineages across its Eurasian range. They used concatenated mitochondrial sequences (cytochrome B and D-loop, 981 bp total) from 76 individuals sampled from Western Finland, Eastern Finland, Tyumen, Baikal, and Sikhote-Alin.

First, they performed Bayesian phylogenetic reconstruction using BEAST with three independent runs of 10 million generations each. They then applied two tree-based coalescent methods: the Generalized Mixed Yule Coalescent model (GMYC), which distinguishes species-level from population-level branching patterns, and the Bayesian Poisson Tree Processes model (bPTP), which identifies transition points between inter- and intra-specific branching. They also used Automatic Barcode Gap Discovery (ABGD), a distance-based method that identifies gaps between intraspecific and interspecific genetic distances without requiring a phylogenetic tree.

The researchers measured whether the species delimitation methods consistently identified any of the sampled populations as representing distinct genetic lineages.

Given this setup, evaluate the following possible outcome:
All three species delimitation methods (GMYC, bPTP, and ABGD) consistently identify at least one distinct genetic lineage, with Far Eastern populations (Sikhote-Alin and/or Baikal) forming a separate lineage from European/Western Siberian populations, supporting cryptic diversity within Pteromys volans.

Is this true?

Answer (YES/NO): YES